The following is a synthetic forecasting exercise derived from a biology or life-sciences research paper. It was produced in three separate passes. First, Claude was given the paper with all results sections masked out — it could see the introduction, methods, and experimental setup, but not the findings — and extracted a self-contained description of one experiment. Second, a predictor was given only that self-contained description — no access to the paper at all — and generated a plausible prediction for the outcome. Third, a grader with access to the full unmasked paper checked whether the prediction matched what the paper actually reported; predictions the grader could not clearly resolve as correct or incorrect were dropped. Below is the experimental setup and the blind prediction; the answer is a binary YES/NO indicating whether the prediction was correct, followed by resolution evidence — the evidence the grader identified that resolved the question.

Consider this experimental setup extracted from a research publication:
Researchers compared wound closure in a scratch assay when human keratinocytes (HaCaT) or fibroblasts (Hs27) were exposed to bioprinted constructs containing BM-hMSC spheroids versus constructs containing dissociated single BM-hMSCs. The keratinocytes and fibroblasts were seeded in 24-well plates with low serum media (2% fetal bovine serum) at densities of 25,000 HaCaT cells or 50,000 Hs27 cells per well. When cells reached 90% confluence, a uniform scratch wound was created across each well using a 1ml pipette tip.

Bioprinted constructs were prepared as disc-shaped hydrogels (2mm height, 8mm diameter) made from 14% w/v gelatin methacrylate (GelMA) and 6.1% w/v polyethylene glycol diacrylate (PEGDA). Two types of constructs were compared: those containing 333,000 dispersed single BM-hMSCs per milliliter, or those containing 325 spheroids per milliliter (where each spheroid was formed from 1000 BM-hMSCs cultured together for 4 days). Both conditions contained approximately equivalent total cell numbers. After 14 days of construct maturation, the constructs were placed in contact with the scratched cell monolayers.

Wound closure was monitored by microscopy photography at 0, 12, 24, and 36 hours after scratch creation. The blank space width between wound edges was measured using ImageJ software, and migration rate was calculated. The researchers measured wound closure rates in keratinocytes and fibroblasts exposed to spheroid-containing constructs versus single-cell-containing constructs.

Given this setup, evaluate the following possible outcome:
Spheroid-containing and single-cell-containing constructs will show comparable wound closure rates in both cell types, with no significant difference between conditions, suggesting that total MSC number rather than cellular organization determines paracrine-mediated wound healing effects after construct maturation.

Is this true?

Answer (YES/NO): NO